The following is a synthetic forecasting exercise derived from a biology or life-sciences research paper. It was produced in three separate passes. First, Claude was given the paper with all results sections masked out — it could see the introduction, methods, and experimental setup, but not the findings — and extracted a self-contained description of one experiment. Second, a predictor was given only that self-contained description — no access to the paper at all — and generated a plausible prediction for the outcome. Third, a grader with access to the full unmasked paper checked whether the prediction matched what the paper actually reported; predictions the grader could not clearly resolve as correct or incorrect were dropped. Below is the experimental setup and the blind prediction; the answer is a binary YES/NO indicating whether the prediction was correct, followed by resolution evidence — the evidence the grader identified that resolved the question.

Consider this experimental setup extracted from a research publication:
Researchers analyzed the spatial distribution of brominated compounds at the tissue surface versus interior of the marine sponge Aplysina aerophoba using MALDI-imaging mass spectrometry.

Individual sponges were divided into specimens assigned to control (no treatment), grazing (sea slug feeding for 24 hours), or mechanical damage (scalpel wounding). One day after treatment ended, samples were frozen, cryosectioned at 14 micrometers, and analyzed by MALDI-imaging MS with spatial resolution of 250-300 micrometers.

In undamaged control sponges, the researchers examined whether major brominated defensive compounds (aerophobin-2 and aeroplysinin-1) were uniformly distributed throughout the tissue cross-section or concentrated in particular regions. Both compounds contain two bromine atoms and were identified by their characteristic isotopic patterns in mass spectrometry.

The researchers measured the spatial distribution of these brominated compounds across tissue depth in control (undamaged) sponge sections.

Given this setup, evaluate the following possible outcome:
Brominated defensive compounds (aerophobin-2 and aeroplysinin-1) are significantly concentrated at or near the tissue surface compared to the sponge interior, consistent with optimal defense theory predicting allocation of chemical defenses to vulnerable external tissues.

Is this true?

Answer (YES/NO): NO